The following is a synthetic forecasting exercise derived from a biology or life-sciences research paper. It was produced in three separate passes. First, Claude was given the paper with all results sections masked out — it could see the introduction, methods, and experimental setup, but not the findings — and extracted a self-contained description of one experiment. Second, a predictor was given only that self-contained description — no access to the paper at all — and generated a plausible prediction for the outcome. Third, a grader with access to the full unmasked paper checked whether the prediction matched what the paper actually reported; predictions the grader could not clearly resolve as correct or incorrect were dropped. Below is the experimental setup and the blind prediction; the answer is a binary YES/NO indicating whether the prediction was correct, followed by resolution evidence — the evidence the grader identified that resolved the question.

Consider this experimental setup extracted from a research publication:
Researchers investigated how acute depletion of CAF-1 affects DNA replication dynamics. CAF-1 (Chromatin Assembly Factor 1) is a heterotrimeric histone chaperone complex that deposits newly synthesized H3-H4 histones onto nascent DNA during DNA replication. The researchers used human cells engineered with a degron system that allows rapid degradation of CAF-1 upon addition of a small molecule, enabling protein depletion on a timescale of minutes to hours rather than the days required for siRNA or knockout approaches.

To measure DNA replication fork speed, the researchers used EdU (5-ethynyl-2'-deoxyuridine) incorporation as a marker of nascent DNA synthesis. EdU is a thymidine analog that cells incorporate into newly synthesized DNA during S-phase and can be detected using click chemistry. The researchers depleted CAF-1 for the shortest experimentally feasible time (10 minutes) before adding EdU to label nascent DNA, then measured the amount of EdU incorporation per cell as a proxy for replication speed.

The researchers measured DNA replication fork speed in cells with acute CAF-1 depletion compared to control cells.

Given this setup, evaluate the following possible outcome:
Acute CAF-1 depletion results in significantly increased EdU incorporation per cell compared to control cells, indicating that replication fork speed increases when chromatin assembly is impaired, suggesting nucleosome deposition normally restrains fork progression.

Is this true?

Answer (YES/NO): NO